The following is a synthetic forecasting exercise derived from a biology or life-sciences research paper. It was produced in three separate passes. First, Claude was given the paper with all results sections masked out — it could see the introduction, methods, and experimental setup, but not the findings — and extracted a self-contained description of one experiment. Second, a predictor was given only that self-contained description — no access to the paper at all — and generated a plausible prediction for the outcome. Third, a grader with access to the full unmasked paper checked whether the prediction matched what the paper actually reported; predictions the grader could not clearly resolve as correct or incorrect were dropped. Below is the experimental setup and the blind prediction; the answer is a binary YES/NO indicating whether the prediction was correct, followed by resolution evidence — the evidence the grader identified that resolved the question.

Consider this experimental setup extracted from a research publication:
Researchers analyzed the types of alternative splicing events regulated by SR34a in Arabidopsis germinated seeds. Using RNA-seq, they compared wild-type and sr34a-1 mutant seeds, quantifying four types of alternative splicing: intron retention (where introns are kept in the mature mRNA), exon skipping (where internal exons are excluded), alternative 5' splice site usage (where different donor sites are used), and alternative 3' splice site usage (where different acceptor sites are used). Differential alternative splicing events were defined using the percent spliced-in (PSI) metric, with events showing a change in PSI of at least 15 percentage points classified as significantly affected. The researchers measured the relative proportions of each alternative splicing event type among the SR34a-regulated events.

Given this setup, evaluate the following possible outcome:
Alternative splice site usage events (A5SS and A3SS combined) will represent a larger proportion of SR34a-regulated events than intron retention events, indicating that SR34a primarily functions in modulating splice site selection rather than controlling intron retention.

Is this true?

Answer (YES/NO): YES